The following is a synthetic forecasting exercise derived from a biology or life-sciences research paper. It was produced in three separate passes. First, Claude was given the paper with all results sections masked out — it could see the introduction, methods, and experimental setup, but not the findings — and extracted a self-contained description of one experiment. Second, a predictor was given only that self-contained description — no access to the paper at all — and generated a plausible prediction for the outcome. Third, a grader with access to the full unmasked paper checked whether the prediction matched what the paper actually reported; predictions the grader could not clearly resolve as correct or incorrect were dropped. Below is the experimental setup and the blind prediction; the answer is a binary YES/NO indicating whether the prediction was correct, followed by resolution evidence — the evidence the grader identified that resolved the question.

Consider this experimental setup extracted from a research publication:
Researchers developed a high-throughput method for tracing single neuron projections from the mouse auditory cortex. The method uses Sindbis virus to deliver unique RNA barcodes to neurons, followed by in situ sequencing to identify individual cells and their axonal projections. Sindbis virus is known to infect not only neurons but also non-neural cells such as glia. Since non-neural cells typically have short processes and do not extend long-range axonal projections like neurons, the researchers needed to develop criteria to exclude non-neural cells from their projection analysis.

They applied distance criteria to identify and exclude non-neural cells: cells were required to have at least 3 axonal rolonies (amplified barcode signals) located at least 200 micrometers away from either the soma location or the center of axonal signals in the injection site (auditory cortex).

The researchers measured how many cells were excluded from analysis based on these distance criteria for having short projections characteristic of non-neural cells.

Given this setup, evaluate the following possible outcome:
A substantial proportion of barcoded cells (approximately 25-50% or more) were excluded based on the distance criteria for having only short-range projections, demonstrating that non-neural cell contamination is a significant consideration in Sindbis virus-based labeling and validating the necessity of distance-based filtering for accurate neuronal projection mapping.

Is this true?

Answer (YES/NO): NO